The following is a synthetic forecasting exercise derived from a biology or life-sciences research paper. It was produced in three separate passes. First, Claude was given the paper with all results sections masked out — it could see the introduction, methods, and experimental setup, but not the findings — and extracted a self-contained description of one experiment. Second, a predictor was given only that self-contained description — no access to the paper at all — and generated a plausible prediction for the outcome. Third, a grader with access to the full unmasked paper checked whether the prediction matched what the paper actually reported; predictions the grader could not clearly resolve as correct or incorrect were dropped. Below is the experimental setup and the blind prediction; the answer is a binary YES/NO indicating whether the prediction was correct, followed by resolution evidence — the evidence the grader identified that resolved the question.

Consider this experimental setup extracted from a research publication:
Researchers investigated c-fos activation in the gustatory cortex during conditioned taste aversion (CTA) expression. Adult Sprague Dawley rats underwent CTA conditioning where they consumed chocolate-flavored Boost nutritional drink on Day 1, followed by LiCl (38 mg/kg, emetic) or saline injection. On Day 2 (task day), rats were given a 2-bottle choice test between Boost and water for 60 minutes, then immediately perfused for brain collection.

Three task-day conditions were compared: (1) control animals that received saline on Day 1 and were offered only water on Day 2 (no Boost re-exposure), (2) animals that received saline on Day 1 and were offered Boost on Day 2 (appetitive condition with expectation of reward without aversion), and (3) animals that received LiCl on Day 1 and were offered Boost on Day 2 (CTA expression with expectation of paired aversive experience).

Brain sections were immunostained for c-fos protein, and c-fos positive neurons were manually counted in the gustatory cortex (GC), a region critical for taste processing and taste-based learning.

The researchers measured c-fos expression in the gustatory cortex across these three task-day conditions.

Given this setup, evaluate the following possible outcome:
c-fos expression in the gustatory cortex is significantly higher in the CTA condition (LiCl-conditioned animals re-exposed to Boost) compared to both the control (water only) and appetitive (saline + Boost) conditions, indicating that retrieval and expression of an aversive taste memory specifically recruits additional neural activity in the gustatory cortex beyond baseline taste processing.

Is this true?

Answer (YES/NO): NO